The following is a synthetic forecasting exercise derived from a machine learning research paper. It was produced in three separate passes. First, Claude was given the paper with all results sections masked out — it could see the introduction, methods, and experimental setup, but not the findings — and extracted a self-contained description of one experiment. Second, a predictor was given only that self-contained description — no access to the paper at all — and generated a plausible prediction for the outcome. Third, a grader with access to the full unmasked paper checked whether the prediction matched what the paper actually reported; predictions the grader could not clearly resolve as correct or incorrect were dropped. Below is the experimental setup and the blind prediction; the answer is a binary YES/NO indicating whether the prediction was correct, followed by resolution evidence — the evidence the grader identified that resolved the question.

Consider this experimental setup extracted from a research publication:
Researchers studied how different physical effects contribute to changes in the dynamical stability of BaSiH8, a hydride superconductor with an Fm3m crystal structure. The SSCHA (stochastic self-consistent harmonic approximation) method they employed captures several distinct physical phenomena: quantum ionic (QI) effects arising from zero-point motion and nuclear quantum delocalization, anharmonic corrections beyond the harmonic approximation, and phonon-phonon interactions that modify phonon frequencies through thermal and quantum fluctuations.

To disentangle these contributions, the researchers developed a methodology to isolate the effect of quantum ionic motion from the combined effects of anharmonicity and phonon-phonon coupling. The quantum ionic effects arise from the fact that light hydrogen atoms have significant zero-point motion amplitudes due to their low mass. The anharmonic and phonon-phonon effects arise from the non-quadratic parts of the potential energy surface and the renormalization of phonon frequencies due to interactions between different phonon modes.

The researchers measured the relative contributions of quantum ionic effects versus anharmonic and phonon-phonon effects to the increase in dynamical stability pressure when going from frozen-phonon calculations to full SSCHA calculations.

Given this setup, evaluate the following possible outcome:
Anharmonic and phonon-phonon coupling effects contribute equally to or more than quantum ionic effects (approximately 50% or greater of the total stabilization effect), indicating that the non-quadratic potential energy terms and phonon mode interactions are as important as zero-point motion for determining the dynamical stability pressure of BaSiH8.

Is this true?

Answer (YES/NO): NO